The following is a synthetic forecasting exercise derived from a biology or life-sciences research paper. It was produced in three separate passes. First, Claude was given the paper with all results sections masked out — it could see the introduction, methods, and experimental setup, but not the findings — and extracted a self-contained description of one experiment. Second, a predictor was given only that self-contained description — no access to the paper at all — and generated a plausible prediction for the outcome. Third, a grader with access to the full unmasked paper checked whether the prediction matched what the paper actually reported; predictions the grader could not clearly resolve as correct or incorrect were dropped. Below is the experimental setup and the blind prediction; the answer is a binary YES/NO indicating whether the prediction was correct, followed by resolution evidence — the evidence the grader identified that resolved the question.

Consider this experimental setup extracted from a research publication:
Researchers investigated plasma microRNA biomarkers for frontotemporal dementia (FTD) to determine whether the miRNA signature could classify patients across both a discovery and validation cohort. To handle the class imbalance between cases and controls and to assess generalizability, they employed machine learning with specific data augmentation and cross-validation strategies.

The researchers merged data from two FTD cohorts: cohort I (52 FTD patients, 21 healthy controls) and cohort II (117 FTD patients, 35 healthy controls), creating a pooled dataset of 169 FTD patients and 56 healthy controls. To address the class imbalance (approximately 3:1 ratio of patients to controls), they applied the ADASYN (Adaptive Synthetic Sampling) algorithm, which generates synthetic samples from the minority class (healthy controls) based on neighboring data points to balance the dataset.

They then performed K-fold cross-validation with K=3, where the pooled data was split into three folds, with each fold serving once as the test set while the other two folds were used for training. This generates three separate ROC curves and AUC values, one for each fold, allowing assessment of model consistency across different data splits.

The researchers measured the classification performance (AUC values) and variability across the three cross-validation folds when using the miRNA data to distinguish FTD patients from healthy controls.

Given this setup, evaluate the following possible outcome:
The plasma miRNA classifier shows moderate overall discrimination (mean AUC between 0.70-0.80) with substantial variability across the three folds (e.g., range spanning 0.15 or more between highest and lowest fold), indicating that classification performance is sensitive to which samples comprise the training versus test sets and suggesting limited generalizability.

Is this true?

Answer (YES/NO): NO